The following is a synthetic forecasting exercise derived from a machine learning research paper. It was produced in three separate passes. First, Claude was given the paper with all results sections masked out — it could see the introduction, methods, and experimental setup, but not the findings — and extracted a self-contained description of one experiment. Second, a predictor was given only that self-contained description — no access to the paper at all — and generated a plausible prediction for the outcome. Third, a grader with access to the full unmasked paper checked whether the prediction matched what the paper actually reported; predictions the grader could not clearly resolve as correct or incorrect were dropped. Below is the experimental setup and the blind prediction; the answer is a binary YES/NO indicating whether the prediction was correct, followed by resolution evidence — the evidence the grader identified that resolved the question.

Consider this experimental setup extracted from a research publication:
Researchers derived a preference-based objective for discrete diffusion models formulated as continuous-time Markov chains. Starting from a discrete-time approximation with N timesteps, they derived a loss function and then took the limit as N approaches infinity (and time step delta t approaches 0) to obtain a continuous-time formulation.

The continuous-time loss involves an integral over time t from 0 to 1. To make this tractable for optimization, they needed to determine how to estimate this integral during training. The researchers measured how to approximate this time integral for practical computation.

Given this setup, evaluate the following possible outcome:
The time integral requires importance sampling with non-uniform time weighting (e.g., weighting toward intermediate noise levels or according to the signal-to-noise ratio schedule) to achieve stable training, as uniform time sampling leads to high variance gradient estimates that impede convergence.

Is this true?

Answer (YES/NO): NO